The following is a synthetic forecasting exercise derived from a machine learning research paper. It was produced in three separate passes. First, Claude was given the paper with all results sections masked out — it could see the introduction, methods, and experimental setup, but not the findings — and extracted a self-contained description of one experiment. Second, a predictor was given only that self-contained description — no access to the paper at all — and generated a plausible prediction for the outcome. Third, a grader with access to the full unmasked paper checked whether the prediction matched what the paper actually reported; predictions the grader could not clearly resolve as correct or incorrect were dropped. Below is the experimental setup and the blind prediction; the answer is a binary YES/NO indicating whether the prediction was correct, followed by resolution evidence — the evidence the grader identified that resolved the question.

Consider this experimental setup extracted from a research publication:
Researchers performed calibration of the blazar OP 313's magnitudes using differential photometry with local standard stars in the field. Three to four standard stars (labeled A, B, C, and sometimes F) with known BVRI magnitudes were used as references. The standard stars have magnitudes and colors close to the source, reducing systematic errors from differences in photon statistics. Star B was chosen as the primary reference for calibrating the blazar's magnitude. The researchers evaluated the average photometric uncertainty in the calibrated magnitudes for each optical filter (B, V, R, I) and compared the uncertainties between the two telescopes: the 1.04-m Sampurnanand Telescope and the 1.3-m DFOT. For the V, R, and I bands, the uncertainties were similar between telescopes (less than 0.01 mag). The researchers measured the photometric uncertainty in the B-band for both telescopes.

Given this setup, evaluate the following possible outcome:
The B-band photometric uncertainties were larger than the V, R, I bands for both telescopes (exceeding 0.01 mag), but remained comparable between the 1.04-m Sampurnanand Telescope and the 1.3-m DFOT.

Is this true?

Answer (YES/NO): NO